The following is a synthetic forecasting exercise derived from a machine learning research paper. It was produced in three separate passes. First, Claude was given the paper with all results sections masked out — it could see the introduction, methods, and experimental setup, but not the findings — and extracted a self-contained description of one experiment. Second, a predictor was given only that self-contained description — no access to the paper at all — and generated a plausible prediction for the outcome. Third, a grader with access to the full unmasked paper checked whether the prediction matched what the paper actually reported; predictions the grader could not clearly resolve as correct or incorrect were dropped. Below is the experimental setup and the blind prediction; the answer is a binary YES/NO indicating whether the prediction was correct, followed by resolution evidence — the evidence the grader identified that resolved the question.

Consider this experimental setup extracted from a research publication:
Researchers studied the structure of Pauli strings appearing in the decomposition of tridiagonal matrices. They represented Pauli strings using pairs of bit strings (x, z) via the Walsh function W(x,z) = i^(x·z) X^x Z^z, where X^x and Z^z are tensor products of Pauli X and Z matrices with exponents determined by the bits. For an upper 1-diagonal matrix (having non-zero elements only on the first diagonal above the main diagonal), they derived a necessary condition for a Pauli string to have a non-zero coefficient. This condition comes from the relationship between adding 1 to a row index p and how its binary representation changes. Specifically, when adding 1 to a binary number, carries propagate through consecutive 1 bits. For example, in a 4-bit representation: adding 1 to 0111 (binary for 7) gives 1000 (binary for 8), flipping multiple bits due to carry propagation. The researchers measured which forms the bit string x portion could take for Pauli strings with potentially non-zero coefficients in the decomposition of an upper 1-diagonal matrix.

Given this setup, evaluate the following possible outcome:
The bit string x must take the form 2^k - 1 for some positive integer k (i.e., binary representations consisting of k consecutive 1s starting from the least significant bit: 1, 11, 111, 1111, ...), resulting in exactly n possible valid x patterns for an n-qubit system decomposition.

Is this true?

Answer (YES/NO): YES